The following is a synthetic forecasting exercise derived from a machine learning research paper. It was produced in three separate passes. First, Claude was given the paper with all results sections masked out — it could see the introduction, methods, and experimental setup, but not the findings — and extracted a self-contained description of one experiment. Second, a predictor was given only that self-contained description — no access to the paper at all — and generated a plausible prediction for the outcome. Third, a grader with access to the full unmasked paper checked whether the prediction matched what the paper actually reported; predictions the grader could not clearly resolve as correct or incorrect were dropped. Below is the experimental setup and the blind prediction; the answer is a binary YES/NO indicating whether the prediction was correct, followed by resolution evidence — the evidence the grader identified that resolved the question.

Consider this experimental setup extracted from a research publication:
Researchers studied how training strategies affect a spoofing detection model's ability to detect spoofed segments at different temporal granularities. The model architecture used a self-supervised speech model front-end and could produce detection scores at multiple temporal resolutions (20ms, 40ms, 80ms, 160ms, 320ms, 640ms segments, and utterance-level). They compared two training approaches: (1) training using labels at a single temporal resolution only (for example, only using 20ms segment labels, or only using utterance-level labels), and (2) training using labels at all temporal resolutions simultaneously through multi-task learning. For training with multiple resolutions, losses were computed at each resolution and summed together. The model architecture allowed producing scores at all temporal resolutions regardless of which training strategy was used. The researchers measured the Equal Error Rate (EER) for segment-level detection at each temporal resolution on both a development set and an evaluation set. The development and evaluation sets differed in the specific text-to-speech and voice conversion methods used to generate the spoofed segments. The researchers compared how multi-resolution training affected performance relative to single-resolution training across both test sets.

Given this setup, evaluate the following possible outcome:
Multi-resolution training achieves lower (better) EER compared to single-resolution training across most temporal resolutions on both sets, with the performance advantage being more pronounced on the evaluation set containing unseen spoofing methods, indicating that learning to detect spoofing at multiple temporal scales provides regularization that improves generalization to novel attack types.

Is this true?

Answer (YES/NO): NO